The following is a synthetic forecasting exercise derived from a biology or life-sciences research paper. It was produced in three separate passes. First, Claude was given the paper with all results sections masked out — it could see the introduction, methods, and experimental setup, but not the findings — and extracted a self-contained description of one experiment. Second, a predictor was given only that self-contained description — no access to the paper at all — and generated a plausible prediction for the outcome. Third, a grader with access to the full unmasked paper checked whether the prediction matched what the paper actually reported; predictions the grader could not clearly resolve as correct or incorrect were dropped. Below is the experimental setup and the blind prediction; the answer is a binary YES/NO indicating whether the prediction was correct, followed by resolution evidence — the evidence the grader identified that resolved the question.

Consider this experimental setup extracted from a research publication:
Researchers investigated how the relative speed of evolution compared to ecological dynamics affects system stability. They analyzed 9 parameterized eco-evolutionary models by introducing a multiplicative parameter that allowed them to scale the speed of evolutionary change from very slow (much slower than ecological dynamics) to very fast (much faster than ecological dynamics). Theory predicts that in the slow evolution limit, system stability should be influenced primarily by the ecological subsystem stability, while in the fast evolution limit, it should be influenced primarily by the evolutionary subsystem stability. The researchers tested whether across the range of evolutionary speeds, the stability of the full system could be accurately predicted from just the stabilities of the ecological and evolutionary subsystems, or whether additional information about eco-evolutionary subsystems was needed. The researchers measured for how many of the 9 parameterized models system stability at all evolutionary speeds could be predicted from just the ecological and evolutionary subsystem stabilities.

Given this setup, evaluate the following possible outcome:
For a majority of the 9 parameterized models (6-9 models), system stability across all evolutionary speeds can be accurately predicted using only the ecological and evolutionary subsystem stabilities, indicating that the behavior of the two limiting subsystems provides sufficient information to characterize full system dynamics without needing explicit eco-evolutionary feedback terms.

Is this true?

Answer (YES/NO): YES